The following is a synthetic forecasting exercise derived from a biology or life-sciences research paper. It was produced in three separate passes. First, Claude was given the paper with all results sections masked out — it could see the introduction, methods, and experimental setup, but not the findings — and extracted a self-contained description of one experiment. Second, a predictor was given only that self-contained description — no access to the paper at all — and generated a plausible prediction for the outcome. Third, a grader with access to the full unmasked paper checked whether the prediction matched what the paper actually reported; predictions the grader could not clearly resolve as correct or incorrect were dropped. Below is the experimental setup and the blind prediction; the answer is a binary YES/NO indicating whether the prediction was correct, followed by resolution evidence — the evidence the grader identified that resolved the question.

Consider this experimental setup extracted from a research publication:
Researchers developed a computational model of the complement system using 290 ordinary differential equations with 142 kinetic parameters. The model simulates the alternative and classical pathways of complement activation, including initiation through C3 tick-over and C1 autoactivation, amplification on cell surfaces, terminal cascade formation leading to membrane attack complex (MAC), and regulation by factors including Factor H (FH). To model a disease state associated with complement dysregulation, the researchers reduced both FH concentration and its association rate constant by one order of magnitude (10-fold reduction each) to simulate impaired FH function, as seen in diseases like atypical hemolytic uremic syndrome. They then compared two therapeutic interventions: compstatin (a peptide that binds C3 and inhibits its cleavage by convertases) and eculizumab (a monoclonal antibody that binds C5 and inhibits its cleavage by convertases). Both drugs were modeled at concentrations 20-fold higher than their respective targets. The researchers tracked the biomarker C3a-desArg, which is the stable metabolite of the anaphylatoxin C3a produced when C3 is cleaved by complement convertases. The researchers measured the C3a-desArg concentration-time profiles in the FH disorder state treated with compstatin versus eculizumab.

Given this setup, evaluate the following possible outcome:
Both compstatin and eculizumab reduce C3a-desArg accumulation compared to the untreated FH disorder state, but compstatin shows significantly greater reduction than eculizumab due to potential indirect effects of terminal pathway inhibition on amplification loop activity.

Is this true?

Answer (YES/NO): NO